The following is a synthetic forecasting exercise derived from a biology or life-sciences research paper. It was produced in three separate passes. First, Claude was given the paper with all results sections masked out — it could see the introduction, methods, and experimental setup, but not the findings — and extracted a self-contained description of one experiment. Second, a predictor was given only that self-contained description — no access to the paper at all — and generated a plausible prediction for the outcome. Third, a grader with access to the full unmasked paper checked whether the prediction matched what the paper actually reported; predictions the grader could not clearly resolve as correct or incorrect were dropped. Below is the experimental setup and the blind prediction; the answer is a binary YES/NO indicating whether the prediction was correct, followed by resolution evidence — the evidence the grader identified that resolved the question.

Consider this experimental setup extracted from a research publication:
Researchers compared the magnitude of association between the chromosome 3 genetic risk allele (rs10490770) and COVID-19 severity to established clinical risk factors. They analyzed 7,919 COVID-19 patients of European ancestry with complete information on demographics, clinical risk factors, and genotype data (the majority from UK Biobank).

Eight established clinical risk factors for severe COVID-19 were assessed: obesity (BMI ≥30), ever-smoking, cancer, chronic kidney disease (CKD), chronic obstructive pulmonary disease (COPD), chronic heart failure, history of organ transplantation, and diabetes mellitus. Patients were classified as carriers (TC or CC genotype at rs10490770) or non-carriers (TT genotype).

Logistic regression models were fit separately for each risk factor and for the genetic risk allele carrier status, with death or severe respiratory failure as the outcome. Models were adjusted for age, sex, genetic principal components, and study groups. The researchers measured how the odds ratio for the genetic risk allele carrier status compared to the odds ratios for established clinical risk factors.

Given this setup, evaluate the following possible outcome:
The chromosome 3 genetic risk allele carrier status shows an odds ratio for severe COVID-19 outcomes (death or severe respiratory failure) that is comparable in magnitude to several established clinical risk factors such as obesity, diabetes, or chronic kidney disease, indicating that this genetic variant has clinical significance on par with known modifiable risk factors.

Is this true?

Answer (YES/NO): YES